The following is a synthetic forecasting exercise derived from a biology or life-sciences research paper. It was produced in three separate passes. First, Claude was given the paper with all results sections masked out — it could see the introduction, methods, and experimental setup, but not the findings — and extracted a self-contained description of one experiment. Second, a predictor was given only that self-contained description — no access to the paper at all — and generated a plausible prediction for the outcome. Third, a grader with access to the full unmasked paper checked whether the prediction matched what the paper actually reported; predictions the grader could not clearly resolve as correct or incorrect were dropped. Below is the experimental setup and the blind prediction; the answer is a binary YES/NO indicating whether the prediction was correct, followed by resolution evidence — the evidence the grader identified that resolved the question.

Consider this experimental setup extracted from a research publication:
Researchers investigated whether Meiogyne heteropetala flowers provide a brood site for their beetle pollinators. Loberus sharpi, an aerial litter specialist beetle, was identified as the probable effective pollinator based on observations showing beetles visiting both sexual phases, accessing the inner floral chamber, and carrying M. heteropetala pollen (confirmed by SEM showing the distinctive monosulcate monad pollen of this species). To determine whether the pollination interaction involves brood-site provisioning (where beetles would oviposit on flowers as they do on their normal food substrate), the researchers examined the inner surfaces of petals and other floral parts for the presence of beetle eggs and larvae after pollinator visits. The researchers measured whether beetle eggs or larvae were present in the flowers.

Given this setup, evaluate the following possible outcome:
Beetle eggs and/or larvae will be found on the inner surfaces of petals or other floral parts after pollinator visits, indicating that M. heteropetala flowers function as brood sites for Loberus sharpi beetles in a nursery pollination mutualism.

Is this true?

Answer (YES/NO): NO